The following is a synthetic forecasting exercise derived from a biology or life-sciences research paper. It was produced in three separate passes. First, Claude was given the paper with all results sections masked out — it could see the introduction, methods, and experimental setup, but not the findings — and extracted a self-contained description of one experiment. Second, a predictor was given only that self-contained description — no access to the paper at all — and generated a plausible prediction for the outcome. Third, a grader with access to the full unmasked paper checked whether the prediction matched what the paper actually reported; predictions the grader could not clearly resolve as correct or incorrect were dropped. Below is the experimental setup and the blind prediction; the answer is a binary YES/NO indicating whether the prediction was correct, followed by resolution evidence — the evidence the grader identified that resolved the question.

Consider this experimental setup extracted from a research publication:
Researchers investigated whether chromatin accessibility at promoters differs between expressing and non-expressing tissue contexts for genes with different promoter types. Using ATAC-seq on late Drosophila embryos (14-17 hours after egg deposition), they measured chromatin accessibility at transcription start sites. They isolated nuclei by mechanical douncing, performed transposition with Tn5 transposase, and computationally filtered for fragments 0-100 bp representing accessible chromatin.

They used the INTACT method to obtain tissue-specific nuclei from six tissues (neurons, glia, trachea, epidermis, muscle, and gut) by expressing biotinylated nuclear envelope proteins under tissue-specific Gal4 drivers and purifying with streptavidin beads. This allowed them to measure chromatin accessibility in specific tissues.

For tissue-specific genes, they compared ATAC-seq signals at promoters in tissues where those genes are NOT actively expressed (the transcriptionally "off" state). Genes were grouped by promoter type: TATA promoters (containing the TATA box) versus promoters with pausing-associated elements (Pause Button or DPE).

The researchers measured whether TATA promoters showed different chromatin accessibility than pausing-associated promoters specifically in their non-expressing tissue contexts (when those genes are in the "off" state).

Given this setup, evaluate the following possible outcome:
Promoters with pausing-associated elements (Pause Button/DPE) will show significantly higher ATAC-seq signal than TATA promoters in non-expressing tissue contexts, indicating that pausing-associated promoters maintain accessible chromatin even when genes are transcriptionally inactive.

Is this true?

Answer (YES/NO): YES